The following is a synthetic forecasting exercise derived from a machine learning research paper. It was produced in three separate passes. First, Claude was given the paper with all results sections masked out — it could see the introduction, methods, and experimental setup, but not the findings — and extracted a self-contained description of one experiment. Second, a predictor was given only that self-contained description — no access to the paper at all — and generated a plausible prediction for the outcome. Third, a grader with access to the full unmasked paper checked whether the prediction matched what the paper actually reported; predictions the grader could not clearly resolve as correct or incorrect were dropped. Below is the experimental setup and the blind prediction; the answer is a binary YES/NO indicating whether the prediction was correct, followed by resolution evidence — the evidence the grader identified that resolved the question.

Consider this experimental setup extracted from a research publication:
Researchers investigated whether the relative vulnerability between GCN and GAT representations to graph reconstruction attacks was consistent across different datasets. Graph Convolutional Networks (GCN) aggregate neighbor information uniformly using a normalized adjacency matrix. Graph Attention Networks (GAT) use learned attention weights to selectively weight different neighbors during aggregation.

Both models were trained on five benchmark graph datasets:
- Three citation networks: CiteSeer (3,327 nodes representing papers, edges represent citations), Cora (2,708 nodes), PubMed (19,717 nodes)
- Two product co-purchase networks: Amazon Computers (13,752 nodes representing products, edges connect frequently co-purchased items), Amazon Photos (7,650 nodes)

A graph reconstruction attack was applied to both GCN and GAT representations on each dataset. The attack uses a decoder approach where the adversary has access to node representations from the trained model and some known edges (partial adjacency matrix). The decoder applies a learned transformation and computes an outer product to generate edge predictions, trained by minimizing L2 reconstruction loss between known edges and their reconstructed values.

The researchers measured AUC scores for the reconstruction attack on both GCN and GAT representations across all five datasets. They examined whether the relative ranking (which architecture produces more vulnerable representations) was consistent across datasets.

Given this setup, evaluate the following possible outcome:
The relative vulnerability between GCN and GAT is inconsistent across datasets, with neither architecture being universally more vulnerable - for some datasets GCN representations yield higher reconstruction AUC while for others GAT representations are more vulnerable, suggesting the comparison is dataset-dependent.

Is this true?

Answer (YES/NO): NO